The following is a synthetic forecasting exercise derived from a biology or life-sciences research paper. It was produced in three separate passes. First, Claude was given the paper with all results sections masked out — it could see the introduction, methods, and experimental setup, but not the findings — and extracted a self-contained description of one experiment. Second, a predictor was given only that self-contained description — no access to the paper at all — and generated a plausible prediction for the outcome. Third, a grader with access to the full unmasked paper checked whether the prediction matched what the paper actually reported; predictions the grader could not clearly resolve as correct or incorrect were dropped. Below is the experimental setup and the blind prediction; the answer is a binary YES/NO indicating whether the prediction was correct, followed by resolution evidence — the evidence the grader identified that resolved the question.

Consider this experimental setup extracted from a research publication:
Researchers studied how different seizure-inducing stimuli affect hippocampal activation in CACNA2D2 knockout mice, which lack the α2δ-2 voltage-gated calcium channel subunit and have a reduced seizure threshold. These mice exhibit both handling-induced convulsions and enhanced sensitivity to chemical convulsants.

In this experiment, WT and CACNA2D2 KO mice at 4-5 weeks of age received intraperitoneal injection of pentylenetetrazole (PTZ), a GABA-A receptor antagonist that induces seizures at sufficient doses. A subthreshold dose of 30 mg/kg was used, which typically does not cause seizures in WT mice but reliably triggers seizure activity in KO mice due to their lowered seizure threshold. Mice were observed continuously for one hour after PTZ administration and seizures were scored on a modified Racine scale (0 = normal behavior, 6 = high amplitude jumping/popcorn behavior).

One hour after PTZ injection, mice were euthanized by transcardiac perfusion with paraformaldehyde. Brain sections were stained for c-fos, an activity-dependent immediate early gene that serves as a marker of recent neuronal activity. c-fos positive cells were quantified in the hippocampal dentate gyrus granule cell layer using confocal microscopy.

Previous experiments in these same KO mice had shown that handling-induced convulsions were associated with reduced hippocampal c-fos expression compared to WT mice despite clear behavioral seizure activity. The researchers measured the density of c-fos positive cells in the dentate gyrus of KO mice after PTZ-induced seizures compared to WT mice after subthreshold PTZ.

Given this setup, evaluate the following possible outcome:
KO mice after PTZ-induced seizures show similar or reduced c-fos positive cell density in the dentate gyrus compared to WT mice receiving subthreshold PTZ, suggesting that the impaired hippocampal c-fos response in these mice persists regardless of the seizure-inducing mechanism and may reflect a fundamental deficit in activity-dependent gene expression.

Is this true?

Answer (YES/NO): NO